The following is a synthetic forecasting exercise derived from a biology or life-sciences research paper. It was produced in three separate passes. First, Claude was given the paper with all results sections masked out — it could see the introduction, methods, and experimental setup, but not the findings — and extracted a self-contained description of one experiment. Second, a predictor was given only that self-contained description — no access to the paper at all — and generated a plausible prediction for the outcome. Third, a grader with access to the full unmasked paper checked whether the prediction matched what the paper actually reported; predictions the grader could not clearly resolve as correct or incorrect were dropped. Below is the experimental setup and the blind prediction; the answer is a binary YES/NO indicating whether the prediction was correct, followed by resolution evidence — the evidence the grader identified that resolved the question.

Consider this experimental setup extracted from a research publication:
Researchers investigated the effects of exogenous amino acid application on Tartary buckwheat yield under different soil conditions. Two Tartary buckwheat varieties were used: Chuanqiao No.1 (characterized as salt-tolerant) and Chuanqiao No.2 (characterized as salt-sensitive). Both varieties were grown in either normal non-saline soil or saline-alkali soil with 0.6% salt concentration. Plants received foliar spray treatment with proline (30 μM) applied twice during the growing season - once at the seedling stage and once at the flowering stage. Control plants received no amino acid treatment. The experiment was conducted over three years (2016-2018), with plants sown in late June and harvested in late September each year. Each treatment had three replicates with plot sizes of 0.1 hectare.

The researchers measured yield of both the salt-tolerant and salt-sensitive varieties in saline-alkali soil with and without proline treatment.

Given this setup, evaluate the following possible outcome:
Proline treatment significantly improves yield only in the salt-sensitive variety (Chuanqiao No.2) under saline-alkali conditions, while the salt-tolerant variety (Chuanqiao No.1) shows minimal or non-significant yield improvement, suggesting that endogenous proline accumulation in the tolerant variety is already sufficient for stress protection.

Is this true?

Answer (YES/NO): NO